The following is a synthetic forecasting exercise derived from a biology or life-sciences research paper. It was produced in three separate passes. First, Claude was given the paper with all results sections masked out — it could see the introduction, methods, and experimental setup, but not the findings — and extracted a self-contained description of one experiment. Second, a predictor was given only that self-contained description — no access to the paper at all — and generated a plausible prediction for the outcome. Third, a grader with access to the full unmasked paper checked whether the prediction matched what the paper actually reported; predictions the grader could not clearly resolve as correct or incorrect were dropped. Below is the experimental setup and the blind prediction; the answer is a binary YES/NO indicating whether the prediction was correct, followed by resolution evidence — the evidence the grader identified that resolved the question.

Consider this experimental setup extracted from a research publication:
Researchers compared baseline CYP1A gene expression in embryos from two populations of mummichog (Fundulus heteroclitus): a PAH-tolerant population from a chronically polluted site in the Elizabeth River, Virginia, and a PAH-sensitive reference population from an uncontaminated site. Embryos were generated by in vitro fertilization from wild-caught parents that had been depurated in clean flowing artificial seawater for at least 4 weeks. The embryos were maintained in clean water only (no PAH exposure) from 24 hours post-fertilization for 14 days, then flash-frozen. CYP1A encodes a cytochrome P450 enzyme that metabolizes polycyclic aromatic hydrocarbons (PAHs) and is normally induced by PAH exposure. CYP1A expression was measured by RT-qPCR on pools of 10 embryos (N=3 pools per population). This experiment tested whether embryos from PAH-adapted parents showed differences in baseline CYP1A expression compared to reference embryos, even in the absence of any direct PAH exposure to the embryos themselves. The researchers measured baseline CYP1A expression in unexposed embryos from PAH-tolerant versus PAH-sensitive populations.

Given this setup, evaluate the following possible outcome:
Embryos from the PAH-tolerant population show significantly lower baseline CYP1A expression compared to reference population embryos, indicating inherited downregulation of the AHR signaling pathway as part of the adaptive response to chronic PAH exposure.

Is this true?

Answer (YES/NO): NO